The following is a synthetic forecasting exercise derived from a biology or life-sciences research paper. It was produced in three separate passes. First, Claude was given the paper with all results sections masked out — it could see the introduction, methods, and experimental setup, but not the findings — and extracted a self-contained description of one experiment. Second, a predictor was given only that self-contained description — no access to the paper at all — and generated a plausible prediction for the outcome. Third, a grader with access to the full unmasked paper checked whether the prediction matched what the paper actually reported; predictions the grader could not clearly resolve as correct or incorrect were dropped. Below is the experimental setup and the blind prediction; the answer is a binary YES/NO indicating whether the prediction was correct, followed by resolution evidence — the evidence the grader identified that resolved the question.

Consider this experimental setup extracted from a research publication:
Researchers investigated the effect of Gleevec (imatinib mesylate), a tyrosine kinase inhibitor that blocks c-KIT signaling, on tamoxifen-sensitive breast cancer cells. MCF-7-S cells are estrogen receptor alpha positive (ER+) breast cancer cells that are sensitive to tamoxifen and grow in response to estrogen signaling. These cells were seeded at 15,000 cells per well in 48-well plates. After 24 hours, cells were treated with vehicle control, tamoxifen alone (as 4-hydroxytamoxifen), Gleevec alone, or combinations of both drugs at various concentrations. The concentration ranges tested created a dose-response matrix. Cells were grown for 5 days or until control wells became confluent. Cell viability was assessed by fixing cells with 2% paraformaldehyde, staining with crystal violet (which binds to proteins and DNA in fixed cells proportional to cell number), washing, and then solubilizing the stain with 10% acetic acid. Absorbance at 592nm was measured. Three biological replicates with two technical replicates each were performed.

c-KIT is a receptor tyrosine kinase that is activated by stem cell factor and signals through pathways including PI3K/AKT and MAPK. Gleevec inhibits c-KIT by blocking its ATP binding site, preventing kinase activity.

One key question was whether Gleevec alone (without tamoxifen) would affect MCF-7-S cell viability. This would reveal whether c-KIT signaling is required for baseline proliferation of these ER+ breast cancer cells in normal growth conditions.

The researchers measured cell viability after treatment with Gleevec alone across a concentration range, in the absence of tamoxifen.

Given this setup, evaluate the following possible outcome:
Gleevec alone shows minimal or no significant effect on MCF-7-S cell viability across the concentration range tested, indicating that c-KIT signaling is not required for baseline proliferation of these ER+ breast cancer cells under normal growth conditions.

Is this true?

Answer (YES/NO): NO